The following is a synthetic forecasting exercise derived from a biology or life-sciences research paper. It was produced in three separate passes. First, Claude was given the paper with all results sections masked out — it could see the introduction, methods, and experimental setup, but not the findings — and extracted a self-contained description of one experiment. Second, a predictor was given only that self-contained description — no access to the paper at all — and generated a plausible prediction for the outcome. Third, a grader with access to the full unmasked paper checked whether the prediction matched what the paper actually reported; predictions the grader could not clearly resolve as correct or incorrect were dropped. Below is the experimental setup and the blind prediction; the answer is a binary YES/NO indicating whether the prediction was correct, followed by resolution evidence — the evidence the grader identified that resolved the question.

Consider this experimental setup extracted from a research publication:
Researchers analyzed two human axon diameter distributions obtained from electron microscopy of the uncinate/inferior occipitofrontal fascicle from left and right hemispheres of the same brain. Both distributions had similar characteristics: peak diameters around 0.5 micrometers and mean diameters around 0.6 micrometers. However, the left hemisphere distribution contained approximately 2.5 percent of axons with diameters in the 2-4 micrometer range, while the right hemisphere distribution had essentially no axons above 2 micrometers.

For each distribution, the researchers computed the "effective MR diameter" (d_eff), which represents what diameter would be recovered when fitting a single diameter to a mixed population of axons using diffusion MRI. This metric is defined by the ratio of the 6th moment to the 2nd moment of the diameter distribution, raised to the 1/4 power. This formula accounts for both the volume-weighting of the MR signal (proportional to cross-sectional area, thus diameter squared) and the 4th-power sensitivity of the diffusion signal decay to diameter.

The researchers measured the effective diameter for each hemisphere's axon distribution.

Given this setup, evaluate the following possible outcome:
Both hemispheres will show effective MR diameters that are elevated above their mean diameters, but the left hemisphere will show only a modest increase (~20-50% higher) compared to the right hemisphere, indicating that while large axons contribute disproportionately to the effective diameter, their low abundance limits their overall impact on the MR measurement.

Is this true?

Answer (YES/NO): NO